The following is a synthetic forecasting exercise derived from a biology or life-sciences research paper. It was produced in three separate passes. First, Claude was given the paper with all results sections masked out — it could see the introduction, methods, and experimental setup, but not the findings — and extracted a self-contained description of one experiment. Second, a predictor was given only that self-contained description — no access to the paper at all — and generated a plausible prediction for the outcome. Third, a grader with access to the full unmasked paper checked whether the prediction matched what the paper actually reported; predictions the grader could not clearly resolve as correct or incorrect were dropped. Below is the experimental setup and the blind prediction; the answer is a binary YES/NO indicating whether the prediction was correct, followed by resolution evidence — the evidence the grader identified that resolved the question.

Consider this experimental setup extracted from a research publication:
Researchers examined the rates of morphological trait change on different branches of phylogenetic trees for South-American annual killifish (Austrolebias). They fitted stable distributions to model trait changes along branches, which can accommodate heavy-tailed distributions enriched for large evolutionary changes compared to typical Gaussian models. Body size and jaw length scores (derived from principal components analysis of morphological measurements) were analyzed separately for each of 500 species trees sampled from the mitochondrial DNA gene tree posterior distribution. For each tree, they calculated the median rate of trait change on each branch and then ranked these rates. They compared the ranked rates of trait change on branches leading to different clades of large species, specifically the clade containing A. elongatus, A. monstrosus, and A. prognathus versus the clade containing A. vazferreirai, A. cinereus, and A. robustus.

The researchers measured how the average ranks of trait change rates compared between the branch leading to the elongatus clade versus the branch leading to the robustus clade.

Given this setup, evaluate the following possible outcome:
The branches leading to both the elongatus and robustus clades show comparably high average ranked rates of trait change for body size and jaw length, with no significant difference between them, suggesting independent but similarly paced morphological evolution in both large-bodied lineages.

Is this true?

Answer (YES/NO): NO